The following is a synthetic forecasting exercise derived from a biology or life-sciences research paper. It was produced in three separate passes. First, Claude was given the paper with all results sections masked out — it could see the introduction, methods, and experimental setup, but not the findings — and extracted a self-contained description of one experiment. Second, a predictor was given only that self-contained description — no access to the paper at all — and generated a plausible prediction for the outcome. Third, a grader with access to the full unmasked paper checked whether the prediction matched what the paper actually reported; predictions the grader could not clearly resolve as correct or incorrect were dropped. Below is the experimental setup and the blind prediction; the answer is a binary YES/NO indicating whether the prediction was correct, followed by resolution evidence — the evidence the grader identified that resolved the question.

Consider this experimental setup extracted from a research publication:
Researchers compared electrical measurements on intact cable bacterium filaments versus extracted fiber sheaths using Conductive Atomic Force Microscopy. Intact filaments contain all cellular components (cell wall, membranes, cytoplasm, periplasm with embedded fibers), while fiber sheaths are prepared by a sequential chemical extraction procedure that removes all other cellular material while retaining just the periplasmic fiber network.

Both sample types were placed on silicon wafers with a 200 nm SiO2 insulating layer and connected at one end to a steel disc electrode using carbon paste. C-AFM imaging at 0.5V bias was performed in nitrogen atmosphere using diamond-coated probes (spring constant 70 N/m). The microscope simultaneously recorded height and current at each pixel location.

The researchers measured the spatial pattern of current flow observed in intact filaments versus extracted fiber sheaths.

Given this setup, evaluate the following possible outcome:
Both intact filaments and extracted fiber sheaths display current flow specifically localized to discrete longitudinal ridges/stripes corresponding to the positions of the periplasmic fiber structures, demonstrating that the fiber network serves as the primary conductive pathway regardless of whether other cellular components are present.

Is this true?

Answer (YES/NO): YES